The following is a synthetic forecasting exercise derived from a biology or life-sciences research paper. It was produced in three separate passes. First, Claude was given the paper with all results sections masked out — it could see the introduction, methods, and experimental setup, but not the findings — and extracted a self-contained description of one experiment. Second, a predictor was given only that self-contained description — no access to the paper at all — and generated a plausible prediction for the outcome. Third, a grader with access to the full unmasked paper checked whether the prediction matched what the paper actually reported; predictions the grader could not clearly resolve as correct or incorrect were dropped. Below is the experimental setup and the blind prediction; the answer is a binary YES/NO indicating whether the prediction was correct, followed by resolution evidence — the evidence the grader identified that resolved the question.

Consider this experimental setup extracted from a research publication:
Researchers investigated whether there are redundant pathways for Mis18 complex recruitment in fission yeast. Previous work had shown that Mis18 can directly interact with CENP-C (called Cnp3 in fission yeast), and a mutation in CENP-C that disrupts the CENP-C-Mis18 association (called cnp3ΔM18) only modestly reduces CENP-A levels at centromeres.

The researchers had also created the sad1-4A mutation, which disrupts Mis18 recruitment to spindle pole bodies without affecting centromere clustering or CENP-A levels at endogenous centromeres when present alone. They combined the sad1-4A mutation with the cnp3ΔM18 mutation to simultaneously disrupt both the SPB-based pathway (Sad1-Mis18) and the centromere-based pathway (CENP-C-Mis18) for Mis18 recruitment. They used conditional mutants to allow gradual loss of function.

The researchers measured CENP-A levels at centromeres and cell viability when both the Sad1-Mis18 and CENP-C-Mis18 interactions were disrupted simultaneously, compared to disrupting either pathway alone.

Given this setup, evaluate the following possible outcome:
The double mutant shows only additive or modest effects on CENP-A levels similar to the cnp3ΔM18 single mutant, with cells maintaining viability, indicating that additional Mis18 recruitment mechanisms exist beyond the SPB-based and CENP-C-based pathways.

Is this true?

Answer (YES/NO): NO